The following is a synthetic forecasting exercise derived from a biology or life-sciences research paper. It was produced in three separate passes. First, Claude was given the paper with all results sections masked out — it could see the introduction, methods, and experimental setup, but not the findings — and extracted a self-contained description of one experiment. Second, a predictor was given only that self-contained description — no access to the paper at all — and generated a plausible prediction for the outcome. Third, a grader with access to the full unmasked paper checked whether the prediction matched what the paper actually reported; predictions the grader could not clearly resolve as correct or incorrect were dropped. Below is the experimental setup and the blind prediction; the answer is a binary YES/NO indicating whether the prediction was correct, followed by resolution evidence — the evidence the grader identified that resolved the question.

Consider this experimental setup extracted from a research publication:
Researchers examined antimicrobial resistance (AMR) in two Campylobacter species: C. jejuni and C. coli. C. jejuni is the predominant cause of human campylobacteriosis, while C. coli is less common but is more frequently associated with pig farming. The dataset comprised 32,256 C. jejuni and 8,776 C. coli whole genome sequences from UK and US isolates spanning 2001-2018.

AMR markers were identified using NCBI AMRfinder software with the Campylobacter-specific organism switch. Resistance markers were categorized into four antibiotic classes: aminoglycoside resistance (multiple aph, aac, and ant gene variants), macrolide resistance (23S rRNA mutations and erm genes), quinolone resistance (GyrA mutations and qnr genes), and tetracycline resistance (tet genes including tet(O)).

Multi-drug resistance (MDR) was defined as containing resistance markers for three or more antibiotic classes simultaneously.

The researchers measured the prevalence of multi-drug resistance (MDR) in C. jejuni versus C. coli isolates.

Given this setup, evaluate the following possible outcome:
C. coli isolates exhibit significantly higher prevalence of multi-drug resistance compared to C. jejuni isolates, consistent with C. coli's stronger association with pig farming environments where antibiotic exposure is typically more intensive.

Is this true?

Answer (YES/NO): YES